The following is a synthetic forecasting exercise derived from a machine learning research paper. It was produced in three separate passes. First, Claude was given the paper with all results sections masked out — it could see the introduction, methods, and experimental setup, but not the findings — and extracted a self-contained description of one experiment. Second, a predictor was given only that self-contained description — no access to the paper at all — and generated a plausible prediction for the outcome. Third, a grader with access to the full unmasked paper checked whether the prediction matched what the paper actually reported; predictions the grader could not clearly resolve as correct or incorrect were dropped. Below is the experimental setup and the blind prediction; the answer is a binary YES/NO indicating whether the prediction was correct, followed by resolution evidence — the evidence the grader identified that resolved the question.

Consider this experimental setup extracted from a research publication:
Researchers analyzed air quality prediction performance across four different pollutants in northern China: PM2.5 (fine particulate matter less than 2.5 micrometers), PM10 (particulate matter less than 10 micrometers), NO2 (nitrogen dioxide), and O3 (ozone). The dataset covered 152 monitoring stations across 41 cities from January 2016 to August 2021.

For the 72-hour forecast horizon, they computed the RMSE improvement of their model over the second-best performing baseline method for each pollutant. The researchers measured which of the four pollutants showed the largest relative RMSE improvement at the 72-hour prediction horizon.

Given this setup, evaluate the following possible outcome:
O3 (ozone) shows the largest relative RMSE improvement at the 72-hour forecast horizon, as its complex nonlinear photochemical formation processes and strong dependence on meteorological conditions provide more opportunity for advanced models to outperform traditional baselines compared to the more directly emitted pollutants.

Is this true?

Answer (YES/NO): NO